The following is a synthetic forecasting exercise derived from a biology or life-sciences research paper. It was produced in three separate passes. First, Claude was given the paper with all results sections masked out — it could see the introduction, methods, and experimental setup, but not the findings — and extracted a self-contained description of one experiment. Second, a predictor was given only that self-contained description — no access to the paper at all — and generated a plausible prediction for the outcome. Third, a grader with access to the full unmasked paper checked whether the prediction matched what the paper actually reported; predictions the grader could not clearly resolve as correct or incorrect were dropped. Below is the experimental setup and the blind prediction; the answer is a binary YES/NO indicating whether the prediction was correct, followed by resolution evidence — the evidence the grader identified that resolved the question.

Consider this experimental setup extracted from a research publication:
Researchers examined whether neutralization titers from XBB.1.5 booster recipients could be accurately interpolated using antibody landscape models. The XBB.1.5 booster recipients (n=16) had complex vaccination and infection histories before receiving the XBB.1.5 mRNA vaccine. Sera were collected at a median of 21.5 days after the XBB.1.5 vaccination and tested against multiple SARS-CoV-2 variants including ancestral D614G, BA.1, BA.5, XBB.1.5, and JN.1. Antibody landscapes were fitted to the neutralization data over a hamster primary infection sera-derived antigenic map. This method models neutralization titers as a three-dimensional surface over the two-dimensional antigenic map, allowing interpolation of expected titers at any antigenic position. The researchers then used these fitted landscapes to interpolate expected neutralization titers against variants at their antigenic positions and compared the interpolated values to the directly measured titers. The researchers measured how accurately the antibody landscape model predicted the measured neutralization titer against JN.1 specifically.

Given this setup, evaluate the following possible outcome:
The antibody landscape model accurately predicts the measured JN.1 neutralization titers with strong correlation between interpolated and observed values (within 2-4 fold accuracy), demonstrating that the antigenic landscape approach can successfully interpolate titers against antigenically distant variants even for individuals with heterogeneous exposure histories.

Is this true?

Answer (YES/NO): NO